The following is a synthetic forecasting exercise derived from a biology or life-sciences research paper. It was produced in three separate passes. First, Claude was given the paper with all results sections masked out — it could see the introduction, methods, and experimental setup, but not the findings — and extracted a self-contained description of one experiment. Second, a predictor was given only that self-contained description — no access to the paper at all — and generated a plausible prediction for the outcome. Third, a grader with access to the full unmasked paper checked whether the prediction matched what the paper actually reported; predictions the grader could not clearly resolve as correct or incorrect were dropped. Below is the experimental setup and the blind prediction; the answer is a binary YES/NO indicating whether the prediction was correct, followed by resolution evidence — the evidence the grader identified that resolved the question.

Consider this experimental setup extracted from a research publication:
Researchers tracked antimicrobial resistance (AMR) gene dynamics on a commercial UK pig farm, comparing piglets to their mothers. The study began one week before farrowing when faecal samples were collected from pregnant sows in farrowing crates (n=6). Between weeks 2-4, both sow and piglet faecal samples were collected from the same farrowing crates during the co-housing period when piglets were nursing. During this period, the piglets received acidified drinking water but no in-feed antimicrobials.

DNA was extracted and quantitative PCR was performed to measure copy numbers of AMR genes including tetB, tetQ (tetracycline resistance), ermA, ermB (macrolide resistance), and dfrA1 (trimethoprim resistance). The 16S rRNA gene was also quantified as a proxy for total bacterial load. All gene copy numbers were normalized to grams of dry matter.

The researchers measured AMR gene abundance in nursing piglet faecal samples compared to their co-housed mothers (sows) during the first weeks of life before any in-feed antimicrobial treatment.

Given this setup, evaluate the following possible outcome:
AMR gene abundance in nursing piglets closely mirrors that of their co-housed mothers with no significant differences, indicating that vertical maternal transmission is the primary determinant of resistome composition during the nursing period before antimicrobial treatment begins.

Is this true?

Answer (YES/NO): NO